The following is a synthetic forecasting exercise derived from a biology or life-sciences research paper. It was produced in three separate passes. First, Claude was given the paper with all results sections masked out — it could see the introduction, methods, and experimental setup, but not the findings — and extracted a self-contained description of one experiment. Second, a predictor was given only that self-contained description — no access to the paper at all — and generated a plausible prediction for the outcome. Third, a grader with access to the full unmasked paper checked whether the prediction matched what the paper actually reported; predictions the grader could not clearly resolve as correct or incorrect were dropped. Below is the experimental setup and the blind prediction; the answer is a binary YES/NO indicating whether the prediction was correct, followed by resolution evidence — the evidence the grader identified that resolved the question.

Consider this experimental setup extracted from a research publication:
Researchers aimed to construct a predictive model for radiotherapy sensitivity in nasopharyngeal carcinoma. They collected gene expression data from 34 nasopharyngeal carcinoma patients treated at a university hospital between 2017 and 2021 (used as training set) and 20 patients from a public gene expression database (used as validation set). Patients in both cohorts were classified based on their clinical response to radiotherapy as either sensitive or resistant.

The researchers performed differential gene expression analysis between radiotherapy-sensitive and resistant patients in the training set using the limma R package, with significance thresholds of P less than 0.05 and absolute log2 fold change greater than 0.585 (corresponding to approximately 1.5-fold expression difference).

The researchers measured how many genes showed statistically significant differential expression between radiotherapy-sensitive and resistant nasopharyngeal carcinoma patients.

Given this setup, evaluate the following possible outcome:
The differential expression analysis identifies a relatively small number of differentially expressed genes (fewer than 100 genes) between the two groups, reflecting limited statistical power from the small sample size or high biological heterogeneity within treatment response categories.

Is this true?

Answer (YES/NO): YES